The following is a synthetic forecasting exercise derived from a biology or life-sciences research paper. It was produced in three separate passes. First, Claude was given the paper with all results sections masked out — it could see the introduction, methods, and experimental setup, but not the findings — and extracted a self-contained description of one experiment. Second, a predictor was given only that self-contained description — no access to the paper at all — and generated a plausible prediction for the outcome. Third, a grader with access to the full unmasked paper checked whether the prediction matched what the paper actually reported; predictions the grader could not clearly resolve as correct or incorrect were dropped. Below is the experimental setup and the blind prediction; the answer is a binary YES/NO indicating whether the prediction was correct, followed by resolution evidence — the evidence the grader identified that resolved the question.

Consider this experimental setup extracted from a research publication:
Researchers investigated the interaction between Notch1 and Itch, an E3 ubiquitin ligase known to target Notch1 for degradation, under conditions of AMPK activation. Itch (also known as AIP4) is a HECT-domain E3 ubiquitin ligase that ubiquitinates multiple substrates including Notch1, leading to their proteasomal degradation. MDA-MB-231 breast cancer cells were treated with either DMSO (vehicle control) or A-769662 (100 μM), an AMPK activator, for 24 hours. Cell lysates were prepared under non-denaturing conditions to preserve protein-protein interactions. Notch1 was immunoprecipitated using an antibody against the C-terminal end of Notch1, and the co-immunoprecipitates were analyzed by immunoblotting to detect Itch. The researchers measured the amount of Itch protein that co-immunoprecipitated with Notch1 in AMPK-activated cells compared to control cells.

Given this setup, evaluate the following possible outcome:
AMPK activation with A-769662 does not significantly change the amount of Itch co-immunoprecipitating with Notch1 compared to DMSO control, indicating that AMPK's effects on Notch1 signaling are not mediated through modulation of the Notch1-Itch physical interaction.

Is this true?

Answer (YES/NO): NO